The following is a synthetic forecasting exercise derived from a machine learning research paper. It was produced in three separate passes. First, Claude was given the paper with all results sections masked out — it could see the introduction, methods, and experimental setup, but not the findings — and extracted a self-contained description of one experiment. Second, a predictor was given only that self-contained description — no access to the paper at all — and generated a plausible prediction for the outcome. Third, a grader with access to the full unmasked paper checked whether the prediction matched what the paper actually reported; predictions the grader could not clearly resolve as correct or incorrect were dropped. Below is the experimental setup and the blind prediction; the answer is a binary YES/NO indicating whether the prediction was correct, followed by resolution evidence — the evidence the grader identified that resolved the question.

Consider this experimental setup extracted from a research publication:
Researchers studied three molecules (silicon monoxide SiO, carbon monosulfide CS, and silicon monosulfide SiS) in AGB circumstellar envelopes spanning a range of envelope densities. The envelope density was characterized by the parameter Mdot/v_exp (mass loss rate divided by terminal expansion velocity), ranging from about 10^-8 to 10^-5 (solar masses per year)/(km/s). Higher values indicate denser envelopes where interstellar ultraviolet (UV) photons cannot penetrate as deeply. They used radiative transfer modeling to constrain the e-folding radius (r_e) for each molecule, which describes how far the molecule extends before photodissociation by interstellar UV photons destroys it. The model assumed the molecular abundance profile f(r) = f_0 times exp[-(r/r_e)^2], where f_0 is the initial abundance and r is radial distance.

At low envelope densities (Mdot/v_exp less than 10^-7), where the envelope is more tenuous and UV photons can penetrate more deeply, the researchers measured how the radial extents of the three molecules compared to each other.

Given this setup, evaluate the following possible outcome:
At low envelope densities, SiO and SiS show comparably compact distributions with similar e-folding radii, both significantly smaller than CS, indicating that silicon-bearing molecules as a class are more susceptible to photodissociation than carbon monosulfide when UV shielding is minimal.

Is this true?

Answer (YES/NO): NO